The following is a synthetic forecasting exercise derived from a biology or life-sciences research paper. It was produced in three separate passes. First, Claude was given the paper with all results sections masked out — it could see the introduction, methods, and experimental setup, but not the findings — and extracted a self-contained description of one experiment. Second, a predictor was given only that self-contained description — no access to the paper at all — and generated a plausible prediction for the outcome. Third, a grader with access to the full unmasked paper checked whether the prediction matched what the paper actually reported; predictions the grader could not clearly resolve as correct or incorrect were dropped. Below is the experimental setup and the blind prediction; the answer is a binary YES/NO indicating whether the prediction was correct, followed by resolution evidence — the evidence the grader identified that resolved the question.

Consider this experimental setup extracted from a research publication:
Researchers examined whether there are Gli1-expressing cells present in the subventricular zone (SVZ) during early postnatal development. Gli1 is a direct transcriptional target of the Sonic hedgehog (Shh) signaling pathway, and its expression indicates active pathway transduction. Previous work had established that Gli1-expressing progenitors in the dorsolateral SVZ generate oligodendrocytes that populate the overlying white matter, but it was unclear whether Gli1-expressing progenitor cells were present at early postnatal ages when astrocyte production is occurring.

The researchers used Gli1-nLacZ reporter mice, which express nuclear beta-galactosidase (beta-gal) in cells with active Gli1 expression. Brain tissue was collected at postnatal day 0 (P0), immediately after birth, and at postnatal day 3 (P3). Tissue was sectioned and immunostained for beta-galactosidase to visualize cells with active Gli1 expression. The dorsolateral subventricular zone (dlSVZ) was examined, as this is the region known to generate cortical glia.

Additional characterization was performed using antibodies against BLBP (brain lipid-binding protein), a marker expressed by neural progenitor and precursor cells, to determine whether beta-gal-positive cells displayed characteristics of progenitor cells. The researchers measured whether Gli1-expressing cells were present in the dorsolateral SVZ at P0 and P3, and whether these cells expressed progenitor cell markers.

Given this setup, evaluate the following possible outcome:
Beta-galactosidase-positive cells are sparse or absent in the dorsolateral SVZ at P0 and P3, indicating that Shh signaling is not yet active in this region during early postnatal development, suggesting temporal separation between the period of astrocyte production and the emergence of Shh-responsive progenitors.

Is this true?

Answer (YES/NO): NO